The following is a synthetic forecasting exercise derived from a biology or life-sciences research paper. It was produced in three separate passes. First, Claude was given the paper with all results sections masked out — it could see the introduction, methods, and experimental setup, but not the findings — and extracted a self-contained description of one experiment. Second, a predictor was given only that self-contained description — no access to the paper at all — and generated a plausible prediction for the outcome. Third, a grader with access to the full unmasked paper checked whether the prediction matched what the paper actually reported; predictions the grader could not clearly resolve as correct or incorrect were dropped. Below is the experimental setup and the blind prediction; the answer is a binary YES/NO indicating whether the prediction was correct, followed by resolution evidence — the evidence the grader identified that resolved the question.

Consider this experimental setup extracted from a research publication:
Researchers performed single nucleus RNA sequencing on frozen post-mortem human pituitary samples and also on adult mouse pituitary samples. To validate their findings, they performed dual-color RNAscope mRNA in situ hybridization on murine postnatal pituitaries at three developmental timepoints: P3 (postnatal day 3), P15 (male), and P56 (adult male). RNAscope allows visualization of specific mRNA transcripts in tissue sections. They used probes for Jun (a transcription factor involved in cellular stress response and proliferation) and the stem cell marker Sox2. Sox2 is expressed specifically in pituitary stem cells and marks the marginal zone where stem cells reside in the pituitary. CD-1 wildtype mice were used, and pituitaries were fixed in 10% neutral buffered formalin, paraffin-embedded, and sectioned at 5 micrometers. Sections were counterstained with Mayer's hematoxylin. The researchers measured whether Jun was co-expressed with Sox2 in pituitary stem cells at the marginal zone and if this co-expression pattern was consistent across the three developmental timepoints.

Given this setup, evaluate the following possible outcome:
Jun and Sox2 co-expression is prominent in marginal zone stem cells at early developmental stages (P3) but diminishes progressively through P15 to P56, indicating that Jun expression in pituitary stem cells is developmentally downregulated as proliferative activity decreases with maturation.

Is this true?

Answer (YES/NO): NO